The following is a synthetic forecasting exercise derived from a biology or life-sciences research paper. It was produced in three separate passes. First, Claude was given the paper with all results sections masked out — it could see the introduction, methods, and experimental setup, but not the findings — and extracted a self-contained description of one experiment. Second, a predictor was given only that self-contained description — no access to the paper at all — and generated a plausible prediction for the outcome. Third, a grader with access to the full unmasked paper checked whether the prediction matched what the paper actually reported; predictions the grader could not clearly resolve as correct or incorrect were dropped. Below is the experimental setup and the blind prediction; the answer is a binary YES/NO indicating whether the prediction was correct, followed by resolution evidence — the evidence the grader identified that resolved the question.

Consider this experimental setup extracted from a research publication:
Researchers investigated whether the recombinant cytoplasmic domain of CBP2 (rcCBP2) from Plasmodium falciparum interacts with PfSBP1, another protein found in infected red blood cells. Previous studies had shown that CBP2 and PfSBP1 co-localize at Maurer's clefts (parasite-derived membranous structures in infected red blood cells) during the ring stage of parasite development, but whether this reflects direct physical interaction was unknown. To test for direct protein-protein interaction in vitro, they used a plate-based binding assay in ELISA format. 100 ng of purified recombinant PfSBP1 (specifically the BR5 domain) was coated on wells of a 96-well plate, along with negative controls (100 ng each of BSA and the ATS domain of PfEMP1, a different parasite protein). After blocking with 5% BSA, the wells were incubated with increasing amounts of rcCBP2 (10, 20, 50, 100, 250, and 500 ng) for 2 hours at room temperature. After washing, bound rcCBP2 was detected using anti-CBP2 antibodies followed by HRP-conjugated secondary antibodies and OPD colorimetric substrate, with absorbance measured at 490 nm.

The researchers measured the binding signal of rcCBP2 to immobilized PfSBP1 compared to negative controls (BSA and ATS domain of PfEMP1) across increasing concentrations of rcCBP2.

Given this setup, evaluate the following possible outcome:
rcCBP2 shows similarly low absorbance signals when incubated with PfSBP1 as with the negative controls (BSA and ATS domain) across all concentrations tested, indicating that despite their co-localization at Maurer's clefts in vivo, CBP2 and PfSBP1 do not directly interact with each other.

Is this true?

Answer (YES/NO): NO